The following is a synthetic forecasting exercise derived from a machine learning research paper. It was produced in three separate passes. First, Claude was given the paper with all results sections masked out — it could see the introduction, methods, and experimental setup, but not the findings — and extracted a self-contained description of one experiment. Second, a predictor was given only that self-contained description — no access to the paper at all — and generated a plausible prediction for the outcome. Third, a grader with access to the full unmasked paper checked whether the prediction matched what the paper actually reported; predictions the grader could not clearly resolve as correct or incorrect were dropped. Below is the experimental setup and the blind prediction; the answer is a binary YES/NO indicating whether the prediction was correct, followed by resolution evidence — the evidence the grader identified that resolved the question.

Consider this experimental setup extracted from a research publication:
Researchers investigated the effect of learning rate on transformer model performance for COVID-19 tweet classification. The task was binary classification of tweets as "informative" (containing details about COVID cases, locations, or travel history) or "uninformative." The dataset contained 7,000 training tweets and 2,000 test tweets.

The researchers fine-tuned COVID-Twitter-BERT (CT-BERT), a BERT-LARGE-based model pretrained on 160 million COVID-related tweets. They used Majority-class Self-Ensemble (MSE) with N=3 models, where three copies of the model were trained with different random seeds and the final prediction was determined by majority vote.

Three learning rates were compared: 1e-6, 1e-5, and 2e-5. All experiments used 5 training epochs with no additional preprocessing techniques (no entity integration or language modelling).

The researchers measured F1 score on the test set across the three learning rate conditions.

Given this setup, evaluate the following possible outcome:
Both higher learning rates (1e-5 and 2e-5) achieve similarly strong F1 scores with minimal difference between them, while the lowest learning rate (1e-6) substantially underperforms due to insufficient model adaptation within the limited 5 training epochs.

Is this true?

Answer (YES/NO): NO